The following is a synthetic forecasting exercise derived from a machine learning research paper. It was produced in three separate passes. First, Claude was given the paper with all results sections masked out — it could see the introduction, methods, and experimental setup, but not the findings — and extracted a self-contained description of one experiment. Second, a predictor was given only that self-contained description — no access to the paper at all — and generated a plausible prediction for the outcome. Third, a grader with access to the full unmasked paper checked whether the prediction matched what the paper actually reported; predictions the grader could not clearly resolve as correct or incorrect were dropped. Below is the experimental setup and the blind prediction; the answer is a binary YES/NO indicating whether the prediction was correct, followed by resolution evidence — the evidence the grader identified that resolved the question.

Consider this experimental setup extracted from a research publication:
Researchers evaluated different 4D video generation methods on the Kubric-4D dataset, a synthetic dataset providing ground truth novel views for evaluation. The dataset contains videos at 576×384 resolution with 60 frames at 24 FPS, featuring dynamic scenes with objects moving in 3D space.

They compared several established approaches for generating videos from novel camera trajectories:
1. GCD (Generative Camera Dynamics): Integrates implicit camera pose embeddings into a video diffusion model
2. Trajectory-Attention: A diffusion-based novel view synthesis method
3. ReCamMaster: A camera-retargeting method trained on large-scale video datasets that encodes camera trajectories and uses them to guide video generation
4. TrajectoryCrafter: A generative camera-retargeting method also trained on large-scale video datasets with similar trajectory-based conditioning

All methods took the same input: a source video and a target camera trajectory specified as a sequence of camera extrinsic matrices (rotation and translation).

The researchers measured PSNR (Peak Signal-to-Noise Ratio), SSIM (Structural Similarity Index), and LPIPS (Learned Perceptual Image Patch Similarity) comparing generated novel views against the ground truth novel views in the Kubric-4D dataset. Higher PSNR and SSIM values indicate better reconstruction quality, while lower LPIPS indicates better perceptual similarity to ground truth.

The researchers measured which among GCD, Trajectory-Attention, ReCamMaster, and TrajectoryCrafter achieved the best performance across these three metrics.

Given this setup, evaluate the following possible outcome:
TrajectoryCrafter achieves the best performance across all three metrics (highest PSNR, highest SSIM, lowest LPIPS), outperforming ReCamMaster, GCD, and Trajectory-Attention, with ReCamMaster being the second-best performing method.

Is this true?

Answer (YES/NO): YES